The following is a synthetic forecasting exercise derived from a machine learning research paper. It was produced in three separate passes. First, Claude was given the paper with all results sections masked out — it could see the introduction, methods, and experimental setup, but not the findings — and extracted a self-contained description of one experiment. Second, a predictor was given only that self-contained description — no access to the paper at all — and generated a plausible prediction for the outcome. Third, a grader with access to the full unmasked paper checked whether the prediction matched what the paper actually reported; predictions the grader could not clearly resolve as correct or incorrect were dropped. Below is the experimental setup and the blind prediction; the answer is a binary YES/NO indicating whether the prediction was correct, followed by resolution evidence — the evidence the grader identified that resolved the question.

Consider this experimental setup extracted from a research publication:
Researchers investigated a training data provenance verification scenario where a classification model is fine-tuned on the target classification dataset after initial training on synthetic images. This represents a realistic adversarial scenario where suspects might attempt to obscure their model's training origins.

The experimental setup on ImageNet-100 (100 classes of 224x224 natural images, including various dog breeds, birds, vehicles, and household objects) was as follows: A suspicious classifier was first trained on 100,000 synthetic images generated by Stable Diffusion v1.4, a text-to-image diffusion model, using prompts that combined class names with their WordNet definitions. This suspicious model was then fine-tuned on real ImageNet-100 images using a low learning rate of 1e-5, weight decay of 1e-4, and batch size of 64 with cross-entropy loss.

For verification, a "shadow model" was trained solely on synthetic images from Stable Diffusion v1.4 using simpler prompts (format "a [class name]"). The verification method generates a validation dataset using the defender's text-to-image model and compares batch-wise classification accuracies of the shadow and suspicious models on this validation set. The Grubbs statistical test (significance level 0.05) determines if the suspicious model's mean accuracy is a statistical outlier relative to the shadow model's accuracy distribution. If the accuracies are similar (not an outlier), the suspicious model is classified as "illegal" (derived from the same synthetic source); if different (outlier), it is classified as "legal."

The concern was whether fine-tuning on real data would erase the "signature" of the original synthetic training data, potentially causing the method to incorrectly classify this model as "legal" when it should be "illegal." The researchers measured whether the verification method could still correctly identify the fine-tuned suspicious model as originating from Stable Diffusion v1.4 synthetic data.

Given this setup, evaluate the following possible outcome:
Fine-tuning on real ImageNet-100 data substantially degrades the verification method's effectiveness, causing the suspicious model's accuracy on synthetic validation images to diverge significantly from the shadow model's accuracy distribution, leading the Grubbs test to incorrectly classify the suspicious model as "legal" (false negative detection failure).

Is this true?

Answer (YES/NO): NO